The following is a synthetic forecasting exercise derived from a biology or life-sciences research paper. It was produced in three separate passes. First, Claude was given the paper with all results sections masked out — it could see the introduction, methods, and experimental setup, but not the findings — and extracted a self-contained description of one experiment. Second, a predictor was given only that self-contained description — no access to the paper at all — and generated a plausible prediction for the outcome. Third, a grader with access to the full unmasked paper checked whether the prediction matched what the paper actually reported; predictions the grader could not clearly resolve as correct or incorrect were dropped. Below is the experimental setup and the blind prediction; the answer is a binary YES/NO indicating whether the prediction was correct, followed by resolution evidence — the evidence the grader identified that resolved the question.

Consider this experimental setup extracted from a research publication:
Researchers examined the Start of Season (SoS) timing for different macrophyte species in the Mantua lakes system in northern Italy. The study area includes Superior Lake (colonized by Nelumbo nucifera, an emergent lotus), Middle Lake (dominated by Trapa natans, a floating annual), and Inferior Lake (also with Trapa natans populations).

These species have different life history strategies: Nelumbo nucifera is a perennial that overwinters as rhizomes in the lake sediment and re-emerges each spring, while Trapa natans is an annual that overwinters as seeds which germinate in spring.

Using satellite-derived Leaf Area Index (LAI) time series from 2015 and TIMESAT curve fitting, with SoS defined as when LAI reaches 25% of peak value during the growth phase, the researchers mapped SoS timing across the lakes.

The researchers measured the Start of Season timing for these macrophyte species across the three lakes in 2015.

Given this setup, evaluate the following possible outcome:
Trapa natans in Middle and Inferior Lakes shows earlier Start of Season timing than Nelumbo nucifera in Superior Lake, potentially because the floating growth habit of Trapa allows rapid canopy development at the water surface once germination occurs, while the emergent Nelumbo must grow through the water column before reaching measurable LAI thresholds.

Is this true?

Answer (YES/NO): NO